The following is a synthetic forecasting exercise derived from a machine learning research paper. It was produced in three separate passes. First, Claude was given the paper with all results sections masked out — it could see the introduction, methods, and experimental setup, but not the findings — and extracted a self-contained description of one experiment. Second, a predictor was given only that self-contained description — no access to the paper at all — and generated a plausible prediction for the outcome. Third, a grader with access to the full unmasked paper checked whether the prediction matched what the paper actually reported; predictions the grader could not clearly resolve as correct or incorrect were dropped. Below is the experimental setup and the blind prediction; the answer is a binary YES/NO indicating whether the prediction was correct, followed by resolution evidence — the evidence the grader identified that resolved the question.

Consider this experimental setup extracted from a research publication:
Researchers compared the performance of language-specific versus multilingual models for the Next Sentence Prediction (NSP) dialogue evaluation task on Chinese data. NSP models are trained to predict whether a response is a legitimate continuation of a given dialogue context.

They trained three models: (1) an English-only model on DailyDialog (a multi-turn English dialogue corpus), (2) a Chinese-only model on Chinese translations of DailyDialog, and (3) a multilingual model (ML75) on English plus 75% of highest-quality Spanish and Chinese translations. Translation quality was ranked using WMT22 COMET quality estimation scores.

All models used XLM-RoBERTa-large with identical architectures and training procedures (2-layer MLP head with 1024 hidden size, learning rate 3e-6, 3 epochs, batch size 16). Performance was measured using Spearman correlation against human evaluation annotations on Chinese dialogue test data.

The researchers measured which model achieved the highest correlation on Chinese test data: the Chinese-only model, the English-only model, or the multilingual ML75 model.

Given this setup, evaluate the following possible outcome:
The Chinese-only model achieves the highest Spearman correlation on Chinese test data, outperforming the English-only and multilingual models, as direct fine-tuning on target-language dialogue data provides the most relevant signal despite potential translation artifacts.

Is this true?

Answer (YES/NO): NO